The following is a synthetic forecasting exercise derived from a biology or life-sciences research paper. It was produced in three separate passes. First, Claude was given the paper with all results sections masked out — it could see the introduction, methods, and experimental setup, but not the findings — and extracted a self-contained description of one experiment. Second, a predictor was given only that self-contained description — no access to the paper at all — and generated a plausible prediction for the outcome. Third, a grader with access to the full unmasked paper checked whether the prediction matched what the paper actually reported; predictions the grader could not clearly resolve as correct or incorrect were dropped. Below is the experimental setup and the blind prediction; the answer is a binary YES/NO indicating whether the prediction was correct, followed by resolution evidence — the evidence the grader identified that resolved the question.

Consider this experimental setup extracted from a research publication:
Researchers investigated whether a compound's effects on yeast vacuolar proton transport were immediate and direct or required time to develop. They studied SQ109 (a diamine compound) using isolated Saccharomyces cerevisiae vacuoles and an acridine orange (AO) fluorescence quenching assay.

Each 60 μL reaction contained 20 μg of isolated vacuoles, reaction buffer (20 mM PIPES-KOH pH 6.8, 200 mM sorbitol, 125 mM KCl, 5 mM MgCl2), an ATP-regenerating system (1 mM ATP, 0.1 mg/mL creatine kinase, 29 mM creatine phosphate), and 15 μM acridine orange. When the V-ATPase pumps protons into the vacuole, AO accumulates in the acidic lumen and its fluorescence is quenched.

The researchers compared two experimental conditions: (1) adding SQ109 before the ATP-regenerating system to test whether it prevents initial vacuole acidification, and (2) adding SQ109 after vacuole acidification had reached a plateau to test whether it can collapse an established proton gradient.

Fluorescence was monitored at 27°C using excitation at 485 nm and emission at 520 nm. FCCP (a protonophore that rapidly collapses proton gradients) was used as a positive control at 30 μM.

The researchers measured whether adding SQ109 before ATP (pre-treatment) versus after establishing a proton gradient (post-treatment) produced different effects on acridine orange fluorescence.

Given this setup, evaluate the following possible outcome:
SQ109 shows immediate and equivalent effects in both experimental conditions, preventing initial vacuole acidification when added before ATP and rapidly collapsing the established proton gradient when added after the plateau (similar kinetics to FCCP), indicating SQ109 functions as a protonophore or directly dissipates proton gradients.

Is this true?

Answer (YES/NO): YES